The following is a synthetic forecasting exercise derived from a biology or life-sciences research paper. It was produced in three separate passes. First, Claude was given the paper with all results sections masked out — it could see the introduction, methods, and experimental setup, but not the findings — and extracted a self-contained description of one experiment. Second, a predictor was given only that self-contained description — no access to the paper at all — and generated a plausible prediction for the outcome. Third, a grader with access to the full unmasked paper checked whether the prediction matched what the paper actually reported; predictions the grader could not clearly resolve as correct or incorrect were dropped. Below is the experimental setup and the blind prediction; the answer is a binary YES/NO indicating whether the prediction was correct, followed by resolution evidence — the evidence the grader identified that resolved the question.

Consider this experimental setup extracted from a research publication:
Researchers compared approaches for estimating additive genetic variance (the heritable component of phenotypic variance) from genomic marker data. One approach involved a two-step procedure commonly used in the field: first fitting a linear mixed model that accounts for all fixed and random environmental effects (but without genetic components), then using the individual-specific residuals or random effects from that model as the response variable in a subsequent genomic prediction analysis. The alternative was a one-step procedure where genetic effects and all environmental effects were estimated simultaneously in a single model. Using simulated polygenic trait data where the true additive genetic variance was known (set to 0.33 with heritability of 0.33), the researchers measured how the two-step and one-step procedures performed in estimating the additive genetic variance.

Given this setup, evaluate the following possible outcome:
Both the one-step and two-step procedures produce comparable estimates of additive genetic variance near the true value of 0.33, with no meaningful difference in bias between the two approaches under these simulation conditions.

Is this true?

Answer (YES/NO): NO